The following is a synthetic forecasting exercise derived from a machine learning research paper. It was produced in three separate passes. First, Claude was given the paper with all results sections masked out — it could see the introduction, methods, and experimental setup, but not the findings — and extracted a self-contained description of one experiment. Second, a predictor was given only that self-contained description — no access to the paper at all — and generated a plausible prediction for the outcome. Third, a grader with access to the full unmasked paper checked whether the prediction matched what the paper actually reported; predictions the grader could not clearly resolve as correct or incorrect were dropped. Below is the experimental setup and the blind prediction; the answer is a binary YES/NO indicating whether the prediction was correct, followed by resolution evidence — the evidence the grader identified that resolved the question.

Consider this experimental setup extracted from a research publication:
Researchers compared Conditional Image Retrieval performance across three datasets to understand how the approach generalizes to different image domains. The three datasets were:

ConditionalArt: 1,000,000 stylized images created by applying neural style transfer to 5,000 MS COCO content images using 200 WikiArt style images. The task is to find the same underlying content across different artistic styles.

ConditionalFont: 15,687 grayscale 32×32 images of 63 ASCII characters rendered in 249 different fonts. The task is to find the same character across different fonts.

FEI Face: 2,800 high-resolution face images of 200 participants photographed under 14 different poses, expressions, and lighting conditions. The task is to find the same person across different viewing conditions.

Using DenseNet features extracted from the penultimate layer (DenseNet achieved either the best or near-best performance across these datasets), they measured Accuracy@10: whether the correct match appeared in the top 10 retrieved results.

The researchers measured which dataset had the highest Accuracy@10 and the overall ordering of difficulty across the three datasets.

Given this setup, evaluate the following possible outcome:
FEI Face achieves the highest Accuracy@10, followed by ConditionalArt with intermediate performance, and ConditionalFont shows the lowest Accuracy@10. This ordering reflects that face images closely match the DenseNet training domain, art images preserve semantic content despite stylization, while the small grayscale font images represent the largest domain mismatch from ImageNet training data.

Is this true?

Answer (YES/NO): NO